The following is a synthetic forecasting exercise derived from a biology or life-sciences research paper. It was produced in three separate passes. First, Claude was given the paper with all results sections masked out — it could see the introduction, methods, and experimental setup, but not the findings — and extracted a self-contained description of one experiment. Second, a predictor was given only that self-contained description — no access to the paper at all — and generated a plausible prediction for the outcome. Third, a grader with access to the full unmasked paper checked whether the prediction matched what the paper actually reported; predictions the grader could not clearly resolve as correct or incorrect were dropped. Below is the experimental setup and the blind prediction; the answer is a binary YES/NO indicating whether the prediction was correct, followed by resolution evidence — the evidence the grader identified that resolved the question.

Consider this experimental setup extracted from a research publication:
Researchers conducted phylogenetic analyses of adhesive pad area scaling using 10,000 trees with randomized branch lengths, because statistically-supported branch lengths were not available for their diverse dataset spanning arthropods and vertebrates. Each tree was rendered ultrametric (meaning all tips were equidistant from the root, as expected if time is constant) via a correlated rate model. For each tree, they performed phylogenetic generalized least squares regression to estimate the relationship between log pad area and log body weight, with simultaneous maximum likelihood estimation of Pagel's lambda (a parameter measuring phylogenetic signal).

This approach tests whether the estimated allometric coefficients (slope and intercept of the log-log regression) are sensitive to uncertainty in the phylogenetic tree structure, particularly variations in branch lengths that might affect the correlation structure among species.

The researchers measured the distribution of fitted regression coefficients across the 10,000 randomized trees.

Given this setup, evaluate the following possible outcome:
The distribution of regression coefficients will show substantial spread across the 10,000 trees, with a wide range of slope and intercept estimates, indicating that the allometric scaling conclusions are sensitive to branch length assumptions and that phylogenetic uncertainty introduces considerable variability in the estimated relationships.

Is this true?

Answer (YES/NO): NO